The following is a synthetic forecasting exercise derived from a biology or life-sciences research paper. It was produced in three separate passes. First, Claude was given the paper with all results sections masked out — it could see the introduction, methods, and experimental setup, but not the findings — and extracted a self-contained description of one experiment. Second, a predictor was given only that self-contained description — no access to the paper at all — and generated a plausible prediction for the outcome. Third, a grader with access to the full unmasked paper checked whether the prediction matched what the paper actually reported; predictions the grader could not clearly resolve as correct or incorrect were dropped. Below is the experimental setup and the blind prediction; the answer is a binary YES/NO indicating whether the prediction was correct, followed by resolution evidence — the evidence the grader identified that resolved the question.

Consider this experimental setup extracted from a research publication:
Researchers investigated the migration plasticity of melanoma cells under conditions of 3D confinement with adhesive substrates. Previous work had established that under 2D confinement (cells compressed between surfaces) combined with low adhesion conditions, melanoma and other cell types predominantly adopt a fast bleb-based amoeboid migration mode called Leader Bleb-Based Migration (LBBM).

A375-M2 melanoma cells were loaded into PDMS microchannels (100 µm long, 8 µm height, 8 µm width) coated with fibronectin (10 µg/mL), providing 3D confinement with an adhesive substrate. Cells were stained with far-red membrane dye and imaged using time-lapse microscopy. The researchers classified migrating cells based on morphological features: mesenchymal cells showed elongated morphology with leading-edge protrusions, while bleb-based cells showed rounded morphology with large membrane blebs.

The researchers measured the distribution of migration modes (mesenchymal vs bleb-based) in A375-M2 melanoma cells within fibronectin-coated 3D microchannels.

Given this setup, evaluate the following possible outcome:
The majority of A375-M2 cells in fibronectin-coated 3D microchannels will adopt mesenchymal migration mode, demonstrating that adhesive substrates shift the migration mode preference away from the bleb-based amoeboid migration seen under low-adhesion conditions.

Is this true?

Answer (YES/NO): NO